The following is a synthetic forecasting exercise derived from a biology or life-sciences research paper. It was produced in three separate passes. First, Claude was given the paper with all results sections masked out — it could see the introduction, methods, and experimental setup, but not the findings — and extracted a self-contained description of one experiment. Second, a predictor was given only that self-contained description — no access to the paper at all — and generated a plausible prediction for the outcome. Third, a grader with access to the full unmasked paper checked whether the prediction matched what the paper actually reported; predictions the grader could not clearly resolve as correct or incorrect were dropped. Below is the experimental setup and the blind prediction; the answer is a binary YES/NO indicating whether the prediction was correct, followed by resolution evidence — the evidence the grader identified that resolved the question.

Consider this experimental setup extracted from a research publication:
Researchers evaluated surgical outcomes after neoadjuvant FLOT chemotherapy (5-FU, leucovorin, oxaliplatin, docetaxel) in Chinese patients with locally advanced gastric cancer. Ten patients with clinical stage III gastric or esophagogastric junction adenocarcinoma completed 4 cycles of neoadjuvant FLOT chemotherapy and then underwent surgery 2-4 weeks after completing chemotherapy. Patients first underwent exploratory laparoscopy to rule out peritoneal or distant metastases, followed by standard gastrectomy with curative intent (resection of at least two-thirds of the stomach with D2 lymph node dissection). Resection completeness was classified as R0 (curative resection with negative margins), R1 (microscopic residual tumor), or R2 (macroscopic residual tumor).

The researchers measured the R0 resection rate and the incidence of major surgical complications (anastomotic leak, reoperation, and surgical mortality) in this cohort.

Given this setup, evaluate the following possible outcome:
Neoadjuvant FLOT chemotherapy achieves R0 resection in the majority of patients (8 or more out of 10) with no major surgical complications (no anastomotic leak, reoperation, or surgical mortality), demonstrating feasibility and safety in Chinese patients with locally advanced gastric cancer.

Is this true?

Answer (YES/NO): YES